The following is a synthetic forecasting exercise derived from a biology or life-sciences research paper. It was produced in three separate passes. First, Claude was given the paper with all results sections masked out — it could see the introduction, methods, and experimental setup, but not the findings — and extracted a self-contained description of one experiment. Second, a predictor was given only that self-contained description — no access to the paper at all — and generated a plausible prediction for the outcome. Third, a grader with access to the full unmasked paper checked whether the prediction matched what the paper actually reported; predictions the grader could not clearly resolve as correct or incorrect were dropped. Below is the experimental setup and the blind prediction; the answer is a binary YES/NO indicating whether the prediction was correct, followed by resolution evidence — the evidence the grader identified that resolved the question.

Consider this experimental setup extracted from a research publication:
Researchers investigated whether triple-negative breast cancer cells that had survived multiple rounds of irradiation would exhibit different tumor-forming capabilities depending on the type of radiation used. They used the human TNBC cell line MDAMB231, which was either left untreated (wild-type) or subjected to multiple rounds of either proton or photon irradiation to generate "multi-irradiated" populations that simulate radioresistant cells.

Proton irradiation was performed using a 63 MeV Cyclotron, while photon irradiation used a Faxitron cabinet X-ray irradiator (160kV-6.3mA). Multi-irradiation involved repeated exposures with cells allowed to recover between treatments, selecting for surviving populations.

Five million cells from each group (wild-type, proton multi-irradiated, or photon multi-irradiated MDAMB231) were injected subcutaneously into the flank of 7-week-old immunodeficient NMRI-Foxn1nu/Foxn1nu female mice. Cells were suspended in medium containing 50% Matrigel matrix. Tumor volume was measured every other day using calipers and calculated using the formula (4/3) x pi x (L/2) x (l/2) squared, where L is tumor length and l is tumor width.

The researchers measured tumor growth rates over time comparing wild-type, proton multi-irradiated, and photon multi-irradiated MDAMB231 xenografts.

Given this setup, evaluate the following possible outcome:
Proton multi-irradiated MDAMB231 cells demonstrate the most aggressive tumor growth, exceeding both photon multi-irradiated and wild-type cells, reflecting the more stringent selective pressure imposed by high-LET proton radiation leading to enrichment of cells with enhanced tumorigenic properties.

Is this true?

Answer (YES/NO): YES